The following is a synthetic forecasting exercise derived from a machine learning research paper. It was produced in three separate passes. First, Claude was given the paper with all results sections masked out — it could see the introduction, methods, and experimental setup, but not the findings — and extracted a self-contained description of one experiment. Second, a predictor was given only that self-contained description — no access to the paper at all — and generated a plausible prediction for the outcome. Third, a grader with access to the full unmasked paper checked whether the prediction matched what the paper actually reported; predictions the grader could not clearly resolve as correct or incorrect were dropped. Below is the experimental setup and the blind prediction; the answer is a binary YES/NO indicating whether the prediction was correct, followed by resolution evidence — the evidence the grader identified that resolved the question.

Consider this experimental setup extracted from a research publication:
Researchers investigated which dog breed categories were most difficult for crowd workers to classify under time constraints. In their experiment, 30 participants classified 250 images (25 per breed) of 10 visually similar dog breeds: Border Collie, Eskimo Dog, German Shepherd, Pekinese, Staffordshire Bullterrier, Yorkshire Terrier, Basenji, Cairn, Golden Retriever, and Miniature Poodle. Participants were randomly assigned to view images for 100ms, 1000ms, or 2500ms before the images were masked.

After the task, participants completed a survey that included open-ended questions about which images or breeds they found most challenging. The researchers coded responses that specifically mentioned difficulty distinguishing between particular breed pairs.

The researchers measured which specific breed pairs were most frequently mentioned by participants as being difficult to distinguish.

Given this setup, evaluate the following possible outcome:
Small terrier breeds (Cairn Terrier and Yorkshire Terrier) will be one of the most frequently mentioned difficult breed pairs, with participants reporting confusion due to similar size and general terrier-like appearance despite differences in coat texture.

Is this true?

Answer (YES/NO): YES